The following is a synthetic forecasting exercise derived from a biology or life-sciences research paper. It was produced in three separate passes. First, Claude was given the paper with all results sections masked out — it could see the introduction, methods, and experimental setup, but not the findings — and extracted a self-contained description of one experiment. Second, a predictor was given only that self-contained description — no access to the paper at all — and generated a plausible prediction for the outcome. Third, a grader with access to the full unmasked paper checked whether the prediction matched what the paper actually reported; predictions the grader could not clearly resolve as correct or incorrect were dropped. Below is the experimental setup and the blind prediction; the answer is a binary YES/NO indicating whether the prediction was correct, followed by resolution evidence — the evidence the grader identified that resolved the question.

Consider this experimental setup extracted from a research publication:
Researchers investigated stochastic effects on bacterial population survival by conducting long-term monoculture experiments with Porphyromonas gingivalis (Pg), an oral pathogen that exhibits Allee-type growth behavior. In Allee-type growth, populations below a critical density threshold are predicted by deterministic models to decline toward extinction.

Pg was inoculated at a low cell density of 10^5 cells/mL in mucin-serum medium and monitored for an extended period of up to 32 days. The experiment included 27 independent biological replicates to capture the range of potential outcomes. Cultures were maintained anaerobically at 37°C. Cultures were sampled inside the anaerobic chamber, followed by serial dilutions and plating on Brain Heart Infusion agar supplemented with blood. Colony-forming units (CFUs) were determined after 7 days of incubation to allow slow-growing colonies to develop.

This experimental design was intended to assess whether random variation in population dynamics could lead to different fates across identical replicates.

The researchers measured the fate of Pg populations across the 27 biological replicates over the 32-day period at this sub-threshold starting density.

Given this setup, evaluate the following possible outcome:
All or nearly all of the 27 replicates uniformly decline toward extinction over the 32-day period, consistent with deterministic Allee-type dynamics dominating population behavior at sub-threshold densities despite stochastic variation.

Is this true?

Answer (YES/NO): NO